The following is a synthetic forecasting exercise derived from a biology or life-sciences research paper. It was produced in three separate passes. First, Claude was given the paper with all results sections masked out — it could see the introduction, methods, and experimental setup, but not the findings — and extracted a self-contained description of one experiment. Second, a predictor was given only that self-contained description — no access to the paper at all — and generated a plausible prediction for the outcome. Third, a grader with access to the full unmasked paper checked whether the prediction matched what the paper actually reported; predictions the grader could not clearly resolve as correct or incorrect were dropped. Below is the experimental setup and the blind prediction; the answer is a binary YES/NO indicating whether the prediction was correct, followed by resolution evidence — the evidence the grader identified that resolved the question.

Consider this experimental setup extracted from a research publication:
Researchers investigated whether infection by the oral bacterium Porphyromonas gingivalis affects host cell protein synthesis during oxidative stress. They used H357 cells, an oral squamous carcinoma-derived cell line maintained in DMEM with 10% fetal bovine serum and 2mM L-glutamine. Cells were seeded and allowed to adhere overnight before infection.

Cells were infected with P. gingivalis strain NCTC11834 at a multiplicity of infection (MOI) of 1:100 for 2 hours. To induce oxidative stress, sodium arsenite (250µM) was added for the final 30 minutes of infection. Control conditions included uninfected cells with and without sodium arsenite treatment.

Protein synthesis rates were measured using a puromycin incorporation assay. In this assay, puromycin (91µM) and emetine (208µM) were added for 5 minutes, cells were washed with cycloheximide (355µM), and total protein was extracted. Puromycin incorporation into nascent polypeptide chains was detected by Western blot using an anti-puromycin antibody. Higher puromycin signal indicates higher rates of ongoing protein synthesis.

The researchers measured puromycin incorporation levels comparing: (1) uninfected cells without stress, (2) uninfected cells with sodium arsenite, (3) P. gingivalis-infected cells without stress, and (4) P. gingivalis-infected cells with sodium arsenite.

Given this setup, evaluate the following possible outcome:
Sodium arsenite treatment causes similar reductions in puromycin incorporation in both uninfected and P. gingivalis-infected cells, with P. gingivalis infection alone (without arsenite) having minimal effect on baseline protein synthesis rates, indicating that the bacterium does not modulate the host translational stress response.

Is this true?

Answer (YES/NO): NO